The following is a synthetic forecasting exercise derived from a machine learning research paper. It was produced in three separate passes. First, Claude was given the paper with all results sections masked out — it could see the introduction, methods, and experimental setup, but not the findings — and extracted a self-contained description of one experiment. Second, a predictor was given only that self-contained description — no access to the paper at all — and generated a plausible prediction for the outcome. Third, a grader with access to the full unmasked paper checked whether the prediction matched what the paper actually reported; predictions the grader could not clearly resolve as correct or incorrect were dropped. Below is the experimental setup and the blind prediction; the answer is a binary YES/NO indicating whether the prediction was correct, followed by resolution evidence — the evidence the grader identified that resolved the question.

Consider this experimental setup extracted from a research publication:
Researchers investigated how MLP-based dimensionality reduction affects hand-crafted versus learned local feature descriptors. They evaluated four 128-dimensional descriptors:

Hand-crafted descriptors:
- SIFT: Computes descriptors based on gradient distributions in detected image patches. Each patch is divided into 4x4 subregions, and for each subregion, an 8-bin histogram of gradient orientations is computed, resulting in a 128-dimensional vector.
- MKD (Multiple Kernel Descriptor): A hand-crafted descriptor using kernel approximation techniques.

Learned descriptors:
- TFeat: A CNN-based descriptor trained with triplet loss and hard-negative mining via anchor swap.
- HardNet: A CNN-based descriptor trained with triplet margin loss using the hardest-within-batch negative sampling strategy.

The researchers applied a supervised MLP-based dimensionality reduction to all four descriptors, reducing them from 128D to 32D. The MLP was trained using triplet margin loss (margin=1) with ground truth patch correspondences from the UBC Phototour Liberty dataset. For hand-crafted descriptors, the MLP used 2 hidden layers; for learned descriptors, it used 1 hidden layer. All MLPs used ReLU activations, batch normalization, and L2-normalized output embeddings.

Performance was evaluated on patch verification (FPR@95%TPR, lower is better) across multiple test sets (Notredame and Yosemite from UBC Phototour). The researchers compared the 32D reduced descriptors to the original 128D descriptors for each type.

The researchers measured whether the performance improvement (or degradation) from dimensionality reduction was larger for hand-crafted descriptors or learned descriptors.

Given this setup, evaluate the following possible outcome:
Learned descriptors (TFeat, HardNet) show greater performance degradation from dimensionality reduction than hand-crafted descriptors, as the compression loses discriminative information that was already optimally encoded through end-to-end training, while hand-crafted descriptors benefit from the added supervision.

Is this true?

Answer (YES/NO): NO